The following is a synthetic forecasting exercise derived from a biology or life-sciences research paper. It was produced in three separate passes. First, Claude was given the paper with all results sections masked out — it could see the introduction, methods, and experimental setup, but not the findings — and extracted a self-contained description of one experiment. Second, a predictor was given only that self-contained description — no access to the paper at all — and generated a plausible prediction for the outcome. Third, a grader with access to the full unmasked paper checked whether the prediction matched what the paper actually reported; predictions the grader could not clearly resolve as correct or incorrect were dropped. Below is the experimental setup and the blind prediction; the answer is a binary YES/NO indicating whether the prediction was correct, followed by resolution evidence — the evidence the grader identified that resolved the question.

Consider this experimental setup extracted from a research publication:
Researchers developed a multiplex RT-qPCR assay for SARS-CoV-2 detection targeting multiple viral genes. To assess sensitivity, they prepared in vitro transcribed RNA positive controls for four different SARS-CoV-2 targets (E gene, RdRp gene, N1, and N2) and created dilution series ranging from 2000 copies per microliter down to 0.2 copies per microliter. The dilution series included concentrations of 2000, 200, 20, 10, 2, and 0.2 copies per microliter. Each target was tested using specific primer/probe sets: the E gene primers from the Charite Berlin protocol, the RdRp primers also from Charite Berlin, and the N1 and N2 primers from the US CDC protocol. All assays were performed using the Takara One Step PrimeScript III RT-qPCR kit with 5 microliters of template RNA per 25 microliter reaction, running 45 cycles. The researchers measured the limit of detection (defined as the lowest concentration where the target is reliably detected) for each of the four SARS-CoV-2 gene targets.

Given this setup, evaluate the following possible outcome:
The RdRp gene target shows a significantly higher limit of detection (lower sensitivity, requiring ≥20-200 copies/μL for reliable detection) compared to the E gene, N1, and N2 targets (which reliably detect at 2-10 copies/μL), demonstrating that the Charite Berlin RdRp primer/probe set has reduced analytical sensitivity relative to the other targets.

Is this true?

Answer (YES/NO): NO